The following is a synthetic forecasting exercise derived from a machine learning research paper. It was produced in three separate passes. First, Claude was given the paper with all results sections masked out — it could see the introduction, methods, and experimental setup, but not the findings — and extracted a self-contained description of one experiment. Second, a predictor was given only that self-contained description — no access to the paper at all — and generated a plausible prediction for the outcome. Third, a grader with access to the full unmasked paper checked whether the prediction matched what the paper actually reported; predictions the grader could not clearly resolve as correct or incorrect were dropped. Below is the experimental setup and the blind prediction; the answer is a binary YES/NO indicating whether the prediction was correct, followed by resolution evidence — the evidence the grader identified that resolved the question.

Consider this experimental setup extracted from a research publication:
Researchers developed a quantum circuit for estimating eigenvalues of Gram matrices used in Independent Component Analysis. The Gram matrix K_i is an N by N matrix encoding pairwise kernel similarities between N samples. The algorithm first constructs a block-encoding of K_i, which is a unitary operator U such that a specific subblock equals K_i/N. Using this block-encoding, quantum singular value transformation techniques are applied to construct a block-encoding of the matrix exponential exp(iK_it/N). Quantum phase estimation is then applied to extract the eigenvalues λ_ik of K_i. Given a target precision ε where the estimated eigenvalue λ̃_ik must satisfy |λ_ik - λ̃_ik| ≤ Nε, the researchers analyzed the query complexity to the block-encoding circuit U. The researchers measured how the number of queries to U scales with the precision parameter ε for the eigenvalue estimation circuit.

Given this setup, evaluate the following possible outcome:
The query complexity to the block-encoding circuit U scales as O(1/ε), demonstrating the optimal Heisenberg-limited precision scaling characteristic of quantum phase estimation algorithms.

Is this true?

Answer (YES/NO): NO